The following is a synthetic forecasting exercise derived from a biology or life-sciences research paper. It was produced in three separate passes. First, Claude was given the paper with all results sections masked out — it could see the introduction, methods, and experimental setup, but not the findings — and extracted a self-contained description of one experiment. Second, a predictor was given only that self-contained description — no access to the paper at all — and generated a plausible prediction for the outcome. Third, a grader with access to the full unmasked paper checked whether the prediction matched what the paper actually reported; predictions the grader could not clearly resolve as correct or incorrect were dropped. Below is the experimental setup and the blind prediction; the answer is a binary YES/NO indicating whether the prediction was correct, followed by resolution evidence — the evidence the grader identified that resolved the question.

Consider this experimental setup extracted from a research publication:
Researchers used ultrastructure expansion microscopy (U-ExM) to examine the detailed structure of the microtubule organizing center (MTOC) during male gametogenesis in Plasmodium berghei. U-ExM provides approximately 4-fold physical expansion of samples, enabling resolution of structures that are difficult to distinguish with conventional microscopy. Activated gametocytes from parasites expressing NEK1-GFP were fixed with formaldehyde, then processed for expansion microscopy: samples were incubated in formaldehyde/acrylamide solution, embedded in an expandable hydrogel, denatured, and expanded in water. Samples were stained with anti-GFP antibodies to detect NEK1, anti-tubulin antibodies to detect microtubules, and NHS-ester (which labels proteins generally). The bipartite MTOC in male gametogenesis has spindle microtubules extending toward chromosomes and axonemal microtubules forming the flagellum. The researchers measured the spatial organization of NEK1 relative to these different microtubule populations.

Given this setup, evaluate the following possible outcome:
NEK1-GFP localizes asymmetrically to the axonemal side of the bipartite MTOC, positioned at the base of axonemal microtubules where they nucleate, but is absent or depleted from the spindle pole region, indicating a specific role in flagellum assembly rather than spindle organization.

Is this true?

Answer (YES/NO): NO